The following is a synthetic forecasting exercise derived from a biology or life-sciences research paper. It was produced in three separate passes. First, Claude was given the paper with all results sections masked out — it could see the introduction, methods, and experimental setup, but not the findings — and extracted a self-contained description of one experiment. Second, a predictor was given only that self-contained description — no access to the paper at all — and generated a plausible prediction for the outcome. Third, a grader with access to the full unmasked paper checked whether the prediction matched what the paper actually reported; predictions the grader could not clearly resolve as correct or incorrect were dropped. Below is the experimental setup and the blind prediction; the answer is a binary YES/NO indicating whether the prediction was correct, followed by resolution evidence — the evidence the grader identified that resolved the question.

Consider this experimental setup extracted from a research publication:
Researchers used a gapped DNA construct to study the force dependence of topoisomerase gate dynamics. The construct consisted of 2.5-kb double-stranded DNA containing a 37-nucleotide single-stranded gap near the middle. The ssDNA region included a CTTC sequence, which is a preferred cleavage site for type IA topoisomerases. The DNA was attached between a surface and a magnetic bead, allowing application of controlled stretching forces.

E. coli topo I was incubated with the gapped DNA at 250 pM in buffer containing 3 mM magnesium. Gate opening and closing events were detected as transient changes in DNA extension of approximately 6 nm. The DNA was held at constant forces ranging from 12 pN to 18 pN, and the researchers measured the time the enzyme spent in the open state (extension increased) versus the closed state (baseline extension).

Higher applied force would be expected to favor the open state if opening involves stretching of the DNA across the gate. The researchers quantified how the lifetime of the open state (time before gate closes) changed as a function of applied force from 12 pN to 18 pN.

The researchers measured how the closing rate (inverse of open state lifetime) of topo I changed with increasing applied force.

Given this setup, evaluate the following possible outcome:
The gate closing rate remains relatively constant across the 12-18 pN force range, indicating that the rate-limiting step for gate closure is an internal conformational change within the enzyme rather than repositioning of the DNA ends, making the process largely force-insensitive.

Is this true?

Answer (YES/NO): NO